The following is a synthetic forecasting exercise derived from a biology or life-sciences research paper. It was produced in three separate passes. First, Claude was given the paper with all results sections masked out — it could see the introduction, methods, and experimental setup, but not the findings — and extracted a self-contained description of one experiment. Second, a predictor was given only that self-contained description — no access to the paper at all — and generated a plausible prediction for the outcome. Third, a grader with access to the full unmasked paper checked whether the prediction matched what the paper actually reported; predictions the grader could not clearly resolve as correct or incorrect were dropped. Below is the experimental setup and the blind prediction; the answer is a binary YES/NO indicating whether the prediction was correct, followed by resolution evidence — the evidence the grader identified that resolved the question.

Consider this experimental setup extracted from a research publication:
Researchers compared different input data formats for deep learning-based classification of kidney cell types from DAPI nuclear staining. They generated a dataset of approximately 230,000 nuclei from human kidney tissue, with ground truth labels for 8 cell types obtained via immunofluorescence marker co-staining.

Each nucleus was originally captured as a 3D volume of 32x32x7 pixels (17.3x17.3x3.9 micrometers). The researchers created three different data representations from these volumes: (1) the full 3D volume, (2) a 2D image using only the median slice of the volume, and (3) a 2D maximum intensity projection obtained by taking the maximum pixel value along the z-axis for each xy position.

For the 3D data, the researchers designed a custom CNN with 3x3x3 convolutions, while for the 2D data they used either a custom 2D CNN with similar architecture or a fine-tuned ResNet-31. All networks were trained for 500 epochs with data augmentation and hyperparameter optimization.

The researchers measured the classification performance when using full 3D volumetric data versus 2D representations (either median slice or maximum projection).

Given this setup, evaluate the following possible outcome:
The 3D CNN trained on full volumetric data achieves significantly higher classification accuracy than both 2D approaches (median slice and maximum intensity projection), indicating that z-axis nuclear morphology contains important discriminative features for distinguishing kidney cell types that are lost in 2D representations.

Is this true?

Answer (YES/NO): YES